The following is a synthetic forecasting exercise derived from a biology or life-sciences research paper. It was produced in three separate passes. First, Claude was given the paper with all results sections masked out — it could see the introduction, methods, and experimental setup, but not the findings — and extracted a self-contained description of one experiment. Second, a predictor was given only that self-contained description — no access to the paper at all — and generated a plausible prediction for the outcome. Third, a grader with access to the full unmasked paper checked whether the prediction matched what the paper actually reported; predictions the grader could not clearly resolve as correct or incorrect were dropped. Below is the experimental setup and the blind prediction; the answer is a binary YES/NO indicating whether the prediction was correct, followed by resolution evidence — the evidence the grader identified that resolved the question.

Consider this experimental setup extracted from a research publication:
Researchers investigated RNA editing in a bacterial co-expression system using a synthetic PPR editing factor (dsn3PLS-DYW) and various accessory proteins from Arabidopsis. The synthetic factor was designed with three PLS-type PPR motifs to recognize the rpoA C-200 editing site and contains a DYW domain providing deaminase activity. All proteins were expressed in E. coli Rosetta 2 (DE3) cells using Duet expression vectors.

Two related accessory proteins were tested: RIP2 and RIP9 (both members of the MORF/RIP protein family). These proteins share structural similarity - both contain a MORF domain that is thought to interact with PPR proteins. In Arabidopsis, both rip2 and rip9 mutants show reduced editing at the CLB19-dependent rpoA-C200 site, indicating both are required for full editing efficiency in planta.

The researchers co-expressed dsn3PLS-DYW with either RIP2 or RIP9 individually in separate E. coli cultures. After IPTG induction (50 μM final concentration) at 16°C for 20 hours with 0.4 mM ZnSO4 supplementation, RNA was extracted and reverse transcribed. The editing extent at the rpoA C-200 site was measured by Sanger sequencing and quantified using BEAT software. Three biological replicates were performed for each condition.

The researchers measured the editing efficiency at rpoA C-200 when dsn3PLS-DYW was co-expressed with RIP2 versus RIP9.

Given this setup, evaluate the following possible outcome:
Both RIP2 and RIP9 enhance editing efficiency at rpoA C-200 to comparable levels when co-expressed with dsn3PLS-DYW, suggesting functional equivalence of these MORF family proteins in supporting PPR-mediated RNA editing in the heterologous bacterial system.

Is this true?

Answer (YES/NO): NO